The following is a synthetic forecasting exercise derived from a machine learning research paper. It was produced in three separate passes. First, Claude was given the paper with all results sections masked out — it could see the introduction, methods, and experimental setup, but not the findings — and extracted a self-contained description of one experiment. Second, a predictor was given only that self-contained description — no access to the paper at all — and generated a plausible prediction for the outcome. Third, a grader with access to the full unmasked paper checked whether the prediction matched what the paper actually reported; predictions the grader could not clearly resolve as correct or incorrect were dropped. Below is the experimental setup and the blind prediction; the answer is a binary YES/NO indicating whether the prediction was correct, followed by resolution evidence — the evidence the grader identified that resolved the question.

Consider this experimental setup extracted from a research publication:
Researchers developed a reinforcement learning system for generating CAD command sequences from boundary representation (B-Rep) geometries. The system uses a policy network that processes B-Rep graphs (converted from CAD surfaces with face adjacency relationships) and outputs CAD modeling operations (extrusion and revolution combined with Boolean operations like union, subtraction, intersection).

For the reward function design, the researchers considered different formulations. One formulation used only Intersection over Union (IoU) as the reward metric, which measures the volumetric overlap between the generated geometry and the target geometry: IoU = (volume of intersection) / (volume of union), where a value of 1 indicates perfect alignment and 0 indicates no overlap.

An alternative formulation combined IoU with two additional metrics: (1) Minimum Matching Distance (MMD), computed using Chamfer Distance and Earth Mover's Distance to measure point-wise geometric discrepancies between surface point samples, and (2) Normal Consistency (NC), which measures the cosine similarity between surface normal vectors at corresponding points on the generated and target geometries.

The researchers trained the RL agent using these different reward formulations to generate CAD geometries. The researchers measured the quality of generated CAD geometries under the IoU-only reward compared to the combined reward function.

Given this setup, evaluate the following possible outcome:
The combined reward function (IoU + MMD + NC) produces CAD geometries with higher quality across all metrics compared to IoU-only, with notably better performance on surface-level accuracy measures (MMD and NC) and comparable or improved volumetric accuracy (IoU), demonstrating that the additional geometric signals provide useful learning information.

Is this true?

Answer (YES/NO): YES